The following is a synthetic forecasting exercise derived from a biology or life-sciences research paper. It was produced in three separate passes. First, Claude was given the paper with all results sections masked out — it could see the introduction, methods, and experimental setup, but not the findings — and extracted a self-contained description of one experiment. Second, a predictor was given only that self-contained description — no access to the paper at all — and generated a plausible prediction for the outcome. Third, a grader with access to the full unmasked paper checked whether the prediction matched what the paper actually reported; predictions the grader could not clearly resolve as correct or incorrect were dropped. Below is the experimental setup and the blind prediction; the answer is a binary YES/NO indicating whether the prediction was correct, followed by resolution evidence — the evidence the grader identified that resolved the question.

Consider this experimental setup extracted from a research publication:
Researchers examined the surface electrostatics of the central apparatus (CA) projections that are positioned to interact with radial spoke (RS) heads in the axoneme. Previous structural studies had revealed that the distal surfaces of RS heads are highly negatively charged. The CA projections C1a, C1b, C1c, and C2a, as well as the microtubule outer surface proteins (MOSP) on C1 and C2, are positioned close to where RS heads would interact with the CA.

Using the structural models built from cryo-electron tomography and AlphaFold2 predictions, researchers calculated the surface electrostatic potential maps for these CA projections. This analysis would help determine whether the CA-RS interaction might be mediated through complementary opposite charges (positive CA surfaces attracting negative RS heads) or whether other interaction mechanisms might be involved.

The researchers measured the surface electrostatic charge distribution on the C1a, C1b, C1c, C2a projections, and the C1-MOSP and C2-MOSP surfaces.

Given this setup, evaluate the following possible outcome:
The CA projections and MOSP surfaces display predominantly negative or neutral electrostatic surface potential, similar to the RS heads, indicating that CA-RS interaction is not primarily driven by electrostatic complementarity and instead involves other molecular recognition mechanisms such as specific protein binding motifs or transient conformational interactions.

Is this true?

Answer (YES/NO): NO